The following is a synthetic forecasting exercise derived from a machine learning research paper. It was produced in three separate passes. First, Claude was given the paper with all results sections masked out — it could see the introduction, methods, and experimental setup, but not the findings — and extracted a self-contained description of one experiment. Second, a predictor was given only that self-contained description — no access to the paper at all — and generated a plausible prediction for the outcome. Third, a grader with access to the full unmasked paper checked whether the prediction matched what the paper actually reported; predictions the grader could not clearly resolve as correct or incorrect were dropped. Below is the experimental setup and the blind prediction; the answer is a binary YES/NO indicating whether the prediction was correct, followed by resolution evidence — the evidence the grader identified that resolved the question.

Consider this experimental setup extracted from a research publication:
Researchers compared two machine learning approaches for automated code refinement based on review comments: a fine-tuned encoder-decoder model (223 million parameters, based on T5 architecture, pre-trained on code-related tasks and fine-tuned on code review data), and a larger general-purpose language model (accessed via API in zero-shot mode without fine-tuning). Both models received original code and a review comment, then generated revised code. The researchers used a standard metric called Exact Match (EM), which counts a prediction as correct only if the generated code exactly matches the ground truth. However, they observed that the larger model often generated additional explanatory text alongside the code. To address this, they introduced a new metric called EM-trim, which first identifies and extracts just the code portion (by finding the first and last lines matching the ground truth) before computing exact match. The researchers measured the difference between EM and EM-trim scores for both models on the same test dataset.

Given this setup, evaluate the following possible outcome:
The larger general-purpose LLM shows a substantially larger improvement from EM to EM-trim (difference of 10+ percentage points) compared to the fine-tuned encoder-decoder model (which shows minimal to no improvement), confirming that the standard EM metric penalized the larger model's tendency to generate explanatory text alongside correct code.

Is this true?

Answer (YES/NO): NO